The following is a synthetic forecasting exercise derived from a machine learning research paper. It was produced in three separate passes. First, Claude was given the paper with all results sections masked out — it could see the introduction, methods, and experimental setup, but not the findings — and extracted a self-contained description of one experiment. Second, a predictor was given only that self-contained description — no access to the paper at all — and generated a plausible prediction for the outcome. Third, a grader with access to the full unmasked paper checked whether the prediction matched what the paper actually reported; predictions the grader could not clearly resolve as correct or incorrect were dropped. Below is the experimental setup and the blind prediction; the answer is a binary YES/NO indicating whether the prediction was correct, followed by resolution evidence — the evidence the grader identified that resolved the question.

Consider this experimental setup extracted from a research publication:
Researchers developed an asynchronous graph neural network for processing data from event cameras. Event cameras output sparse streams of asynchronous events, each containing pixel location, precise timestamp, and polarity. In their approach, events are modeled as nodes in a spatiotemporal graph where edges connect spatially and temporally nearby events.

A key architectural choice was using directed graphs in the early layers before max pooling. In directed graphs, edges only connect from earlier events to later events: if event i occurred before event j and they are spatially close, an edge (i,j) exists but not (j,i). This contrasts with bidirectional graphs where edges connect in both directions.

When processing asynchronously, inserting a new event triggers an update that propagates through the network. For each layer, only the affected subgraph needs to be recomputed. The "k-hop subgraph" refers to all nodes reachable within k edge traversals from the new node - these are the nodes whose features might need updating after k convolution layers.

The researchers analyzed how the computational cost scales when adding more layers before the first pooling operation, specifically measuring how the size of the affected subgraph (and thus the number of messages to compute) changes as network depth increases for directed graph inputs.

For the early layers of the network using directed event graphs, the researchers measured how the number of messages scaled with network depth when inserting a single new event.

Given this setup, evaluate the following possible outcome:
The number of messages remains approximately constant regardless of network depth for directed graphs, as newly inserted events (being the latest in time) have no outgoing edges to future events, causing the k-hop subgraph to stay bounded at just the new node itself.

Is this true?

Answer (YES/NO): YES